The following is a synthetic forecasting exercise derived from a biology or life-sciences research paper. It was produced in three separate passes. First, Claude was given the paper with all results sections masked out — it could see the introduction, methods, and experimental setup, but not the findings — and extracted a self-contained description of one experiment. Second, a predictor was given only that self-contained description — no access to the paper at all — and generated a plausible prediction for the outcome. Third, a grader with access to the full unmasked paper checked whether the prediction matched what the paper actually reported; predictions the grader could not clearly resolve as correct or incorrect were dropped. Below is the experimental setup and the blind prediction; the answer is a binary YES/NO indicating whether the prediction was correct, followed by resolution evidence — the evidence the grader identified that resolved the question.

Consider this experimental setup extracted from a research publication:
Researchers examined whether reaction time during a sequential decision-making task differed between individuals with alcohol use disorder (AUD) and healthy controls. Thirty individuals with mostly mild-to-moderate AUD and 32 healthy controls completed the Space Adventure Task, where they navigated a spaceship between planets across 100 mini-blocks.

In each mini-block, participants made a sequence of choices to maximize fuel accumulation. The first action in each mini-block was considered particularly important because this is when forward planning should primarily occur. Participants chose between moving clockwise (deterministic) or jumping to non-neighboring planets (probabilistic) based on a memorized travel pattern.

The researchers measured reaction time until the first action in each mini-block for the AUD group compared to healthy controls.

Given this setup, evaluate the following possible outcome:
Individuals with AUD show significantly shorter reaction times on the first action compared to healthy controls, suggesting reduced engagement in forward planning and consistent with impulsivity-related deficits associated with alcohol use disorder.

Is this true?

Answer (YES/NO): NO